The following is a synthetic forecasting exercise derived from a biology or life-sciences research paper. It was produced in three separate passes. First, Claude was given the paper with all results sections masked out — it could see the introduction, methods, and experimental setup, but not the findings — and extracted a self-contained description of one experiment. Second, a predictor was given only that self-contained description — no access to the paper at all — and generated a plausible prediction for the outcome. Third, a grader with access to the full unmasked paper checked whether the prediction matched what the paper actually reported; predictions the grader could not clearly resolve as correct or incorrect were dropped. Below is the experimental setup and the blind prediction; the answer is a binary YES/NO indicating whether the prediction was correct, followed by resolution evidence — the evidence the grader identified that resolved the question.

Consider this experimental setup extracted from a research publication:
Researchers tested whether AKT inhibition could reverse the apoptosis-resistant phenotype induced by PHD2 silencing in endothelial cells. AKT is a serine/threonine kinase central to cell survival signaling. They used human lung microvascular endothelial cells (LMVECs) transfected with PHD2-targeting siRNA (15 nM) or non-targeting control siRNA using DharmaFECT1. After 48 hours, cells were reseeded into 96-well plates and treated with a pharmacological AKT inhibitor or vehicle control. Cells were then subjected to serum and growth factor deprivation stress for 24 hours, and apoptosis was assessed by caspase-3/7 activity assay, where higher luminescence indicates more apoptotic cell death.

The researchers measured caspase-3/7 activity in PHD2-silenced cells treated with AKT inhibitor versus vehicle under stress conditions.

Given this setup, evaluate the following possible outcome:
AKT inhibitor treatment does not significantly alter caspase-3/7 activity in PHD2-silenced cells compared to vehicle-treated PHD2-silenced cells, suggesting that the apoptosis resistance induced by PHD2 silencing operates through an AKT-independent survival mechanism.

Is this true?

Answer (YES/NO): NO